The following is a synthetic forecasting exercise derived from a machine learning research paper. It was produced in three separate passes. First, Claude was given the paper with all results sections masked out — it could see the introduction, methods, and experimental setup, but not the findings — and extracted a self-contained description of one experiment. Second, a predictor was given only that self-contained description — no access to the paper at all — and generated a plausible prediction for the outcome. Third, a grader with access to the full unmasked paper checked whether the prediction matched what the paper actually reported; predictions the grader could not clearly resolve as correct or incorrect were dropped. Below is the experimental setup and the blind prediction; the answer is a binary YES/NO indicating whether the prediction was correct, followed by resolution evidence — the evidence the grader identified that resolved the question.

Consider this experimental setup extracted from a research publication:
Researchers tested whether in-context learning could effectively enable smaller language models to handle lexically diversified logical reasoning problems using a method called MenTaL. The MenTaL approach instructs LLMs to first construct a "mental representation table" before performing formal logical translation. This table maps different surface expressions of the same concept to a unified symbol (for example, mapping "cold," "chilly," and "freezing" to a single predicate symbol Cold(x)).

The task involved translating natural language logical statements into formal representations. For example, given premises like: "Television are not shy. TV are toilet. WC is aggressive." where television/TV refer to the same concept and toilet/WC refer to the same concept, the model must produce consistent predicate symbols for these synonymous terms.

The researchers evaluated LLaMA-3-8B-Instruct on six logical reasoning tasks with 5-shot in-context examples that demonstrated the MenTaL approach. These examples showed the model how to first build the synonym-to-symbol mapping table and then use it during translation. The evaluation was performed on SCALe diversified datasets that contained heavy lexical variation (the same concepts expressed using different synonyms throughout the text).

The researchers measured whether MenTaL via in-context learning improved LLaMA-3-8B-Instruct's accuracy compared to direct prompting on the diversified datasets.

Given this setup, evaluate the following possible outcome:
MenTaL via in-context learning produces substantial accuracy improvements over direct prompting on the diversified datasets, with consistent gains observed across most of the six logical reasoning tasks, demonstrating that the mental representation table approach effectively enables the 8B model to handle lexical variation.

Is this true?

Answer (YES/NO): NO